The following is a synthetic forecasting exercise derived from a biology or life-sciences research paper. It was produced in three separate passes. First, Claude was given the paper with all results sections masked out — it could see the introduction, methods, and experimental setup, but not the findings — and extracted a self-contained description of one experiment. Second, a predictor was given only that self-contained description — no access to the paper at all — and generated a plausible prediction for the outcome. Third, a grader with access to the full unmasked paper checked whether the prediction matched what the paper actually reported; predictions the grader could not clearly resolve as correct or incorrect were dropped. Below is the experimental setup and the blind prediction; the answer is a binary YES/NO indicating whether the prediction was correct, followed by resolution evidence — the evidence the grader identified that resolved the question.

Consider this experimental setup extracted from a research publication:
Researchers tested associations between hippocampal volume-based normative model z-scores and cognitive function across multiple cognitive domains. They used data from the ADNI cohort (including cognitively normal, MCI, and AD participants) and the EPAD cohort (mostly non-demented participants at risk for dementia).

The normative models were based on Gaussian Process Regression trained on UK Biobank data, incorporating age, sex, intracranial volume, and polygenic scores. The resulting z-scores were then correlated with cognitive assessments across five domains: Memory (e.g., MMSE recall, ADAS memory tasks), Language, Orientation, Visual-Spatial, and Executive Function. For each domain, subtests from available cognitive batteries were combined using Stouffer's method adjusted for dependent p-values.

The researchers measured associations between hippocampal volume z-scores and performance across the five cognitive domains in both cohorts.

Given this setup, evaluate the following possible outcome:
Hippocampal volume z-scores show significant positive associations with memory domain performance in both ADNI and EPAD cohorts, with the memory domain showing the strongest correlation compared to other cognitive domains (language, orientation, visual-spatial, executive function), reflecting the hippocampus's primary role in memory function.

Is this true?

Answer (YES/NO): NO